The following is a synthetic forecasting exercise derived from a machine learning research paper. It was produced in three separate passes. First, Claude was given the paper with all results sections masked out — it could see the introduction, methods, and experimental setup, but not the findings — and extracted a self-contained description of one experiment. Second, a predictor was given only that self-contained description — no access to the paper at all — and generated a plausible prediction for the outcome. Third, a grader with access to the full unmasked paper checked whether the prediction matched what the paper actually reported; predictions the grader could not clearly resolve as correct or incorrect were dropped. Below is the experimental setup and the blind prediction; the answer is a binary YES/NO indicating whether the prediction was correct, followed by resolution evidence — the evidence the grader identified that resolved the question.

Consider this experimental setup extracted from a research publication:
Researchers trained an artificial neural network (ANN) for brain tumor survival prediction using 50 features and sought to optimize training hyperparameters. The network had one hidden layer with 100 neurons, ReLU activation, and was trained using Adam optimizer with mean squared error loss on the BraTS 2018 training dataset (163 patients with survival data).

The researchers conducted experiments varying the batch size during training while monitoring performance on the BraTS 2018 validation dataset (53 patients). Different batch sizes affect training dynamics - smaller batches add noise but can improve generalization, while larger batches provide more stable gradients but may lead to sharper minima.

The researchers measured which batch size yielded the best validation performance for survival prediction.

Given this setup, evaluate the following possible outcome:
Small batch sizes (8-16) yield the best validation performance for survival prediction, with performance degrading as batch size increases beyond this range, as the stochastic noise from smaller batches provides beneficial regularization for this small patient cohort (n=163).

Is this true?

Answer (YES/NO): YES